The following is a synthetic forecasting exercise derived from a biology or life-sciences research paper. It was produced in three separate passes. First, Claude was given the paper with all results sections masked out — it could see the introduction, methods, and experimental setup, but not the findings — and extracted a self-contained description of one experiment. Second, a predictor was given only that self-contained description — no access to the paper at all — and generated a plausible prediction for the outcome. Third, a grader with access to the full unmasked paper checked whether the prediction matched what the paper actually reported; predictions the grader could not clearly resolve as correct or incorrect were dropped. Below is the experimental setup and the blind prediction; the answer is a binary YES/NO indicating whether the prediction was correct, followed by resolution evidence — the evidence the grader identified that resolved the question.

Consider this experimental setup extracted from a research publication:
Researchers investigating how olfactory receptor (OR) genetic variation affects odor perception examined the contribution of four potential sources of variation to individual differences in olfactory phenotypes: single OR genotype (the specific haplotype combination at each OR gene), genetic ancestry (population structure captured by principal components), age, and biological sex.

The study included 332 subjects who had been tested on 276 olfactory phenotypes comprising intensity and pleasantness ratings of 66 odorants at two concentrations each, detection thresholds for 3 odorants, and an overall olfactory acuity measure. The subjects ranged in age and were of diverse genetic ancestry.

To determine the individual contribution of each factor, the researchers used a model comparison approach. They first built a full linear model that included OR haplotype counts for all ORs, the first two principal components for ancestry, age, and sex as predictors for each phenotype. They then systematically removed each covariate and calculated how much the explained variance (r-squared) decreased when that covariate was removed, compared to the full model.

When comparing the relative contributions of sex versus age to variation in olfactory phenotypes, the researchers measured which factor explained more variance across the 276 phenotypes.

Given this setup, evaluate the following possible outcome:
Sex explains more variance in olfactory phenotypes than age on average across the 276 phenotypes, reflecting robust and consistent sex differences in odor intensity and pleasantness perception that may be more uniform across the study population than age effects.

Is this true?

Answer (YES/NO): NO